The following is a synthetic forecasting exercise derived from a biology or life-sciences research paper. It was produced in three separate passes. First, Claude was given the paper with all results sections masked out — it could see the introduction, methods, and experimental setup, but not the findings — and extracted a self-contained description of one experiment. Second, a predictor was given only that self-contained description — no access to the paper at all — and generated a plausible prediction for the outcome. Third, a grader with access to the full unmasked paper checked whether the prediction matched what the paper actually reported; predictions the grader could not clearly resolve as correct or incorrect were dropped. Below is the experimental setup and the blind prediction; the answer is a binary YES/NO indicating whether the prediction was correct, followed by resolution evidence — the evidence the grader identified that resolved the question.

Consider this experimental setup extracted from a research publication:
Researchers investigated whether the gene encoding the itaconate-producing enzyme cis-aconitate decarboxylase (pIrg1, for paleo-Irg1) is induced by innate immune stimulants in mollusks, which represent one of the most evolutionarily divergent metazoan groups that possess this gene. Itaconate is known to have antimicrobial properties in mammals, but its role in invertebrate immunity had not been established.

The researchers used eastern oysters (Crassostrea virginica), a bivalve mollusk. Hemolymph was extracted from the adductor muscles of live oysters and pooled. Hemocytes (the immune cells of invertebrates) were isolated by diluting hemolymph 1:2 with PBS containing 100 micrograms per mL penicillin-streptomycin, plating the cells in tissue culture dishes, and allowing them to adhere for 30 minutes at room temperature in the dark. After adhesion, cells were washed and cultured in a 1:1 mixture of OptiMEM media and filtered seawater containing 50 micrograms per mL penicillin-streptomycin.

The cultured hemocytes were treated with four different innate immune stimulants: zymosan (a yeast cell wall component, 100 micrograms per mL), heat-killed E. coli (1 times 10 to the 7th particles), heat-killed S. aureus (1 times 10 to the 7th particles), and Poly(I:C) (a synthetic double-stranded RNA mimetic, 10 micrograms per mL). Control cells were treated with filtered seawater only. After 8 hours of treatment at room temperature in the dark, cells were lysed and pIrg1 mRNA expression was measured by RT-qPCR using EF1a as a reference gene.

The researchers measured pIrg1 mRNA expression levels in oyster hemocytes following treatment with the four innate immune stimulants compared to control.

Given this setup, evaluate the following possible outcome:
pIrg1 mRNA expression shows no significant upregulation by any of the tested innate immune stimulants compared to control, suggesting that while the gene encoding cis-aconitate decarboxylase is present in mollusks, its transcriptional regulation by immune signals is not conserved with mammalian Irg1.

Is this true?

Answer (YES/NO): NO